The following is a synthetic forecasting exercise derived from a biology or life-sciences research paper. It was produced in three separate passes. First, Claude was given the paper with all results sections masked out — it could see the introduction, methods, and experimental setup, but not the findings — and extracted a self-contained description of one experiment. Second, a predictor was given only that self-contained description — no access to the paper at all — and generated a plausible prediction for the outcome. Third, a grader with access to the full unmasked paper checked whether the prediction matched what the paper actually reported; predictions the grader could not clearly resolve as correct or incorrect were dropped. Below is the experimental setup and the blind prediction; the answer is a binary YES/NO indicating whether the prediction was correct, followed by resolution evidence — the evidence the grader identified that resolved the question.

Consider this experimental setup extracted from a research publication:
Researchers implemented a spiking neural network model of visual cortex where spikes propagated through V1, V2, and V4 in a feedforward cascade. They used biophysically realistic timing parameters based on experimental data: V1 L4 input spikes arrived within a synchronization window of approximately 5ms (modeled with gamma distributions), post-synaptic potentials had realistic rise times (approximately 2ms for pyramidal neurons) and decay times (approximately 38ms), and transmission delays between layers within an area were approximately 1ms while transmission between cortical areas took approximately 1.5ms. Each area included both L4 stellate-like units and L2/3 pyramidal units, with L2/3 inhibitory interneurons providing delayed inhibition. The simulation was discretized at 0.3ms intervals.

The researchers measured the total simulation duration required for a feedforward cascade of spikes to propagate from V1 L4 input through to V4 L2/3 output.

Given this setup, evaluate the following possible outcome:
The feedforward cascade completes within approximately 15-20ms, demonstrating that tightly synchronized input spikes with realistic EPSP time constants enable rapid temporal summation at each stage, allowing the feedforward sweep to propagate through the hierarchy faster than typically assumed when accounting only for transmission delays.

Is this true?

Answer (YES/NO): NO